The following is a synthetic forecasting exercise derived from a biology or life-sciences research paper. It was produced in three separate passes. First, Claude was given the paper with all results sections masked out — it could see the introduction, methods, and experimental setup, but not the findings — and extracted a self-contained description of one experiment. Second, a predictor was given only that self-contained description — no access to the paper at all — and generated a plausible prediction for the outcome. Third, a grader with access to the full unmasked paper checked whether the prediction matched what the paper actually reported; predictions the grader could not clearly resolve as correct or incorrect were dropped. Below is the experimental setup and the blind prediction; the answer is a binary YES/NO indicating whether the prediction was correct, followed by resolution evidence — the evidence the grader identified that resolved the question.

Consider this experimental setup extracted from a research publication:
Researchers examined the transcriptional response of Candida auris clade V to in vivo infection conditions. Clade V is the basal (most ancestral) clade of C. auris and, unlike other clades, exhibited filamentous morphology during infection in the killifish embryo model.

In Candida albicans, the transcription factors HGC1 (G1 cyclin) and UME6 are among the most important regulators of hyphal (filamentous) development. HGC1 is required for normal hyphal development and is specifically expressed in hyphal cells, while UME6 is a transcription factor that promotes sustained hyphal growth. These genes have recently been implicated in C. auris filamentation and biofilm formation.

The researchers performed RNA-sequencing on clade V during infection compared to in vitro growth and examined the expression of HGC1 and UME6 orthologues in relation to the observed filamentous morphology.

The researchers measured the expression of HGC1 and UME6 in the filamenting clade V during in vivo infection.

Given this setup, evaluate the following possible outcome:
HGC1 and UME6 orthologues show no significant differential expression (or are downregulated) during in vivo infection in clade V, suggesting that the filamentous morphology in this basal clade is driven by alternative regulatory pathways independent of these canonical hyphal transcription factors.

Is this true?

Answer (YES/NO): NO